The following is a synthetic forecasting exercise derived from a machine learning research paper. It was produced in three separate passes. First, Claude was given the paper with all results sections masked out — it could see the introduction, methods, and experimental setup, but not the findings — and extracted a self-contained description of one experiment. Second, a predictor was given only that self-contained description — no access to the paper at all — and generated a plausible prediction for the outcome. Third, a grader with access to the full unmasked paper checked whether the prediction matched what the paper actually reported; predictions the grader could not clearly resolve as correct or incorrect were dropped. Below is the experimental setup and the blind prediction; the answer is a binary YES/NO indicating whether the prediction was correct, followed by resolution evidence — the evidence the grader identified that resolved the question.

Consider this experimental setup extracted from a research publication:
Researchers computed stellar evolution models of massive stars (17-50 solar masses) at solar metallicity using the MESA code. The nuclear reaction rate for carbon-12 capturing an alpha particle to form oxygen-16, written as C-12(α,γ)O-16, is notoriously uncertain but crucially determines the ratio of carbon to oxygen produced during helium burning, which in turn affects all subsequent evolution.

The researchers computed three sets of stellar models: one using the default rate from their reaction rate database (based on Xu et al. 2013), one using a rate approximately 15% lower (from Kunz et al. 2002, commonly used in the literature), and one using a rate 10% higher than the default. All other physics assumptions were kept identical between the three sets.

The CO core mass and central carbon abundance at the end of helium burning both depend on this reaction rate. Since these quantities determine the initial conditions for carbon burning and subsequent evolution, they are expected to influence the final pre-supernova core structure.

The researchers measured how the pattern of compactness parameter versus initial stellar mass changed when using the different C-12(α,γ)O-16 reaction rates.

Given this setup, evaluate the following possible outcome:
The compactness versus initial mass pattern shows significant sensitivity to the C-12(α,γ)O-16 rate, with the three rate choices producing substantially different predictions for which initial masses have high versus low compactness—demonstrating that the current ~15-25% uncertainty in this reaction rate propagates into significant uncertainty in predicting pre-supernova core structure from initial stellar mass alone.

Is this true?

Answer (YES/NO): NO